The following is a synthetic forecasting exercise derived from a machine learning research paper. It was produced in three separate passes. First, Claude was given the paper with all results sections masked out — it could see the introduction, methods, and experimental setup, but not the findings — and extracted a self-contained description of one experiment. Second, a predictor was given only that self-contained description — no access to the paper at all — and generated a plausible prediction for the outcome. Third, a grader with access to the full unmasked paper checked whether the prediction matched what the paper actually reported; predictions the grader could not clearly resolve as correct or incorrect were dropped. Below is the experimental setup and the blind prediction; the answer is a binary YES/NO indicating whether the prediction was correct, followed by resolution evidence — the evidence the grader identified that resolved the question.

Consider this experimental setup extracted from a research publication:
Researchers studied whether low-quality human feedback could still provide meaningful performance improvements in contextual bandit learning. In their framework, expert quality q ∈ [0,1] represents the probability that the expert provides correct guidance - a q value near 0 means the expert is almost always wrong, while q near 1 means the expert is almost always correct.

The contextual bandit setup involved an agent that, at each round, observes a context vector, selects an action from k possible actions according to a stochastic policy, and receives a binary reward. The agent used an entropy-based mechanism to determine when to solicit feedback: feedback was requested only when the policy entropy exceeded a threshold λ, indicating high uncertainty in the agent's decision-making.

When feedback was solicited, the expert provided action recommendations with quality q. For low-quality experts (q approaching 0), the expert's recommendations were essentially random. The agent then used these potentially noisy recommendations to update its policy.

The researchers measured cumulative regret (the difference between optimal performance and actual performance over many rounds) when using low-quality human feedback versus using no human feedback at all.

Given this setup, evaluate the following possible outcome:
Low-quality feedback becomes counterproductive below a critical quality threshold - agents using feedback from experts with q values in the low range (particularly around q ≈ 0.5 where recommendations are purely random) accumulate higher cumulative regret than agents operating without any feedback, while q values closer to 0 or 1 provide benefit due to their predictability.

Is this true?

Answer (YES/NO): NO